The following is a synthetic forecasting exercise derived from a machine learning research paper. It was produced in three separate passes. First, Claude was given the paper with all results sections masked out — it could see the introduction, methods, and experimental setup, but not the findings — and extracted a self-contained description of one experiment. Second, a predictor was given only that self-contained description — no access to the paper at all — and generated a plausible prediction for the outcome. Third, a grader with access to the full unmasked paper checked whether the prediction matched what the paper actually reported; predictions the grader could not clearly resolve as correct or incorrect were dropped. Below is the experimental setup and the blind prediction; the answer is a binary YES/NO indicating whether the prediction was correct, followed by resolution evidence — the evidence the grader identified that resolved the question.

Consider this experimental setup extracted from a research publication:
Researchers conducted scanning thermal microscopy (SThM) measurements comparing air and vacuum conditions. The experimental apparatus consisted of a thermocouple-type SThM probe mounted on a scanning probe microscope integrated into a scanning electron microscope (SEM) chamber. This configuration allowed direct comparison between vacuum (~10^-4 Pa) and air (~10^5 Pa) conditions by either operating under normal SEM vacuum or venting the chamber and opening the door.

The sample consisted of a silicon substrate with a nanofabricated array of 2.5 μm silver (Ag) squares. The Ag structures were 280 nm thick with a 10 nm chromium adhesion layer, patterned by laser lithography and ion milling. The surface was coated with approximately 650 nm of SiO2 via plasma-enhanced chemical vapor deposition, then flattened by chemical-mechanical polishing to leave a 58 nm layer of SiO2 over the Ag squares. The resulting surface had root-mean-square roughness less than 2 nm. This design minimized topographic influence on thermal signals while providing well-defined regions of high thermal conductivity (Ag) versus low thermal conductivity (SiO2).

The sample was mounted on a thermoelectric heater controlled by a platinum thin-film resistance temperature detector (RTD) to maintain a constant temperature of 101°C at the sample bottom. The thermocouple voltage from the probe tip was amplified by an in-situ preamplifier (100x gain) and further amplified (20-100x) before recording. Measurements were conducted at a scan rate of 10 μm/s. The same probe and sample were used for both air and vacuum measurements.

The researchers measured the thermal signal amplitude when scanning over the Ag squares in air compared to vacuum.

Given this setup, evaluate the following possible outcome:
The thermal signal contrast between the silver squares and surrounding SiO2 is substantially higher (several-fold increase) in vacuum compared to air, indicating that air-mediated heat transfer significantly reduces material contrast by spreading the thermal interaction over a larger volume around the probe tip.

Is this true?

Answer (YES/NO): NO